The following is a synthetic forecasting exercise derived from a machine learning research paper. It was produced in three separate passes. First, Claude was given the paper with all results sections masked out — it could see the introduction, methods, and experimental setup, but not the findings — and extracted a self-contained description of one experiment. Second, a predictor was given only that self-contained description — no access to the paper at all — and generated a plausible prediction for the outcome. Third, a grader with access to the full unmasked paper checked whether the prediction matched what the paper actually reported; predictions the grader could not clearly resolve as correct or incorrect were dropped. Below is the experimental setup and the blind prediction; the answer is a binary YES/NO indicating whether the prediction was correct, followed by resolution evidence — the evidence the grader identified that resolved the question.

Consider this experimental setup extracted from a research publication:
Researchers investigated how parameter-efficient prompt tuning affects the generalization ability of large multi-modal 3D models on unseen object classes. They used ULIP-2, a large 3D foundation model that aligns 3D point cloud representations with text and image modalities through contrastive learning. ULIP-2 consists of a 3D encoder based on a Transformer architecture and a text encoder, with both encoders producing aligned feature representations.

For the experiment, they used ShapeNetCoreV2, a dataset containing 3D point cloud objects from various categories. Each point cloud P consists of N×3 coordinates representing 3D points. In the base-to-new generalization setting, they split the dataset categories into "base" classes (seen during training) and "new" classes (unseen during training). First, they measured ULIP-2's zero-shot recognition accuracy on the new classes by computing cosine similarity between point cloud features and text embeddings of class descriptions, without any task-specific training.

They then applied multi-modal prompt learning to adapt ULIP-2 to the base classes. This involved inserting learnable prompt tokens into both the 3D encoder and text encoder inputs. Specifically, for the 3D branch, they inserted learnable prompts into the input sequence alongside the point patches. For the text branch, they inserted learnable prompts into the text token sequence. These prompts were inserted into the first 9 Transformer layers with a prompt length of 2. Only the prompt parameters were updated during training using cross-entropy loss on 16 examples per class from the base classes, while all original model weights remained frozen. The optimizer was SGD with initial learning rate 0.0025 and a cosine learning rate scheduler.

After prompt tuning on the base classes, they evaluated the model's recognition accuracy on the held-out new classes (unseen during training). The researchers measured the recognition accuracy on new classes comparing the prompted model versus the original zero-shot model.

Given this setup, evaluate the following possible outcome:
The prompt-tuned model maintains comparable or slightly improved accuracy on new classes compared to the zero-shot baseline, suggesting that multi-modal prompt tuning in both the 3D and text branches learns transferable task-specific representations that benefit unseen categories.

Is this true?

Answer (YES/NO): NO